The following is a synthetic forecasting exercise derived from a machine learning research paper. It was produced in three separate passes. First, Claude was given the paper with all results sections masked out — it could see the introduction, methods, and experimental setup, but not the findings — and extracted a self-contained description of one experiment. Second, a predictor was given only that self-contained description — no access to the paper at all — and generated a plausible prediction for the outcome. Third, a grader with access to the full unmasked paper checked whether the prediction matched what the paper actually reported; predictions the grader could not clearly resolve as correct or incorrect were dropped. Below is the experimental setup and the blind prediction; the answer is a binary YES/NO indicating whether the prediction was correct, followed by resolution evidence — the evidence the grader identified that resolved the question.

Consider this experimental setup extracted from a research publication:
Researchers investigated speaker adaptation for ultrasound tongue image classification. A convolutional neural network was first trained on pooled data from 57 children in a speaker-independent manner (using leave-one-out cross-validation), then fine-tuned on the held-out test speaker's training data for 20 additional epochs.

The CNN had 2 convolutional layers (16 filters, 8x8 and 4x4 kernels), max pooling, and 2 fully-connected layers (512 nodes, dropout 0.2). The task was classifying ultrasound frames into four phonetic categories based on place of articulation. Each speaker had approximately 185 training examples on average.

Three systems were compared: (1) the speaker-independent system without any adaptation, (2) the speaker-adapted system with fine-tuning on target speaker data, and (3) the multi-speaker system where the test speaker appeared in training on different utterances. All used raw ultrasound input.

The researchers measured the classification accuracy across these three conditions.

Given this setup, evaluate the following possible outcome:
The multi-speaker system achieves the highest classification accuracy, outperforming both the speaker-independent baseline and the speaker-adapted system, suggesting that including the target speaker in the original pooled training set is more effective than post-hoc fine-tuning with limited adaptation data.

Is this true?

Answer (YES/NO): YES